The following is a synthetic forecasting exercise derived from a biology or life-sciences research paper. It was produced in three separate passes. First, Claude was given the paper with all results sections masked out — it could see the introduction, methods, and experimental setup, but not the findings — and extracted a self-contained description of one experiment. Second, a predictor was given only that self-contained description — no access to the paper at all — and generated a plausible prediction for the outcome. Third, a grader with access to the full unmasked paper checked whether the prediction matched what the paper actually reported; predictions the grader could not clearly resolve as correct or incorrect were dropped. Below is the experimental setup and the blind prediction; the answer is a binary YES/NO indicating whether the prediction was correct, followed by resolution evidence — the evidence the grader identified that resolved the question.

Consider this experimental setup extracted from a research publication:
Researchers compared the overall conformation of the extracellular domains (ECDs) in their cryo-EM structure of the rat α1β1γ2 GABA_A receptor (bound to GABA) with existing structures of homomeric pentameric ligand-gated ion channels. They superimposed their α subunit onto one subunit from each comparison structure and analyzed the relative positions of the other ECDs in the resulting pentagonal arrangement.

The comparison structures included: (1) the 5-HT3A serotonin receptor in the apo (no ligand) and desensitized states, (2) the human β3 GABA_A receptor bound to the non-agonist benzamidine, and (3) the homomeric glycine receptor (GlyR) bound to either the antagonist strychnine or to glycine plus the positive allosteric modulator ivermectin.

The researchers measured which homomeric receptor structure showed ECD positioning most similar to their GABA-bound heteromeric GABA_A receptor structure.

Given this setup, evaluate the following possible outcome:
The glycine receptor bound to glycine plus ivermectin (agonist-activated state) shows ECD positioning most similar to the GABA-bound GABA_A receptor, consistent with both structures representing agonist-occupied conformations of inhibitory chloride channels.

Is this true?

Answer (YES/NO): YES